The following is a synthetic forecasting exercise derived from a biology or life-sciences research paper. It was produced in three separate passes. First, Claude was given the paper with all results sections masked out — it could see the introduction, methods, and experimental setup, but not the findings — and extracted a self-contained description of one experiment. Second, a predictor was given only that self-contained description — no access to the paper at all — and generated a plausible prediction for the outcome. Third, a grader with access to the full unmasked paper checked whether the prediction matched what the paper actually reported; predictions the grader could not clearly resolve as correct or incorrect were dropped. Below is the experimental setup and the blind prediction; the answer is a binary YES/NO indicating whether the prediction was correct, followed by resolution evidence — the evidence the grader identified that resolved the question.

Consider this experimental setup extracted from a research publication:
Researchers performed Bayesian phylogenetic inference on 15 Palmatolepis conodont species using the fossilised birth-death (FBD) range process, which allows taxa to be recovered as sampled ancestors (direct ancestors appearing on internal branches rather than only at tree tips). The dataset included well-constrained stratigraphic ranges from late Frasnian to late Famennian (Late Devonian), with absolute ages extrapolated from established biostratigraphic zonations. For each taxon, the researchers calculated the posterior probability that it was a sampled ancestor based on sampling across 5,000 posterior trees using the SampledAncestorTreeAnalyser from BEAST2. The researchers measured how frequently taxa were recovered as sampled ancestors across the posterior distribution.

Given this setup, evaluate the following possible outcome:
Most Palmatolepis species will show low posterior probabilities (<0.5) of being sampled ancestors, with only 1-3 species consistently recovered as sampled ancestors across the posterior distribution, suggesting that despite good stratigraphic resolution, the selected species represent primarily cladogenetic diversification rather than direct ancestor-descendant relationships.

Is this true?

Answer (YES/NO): YES